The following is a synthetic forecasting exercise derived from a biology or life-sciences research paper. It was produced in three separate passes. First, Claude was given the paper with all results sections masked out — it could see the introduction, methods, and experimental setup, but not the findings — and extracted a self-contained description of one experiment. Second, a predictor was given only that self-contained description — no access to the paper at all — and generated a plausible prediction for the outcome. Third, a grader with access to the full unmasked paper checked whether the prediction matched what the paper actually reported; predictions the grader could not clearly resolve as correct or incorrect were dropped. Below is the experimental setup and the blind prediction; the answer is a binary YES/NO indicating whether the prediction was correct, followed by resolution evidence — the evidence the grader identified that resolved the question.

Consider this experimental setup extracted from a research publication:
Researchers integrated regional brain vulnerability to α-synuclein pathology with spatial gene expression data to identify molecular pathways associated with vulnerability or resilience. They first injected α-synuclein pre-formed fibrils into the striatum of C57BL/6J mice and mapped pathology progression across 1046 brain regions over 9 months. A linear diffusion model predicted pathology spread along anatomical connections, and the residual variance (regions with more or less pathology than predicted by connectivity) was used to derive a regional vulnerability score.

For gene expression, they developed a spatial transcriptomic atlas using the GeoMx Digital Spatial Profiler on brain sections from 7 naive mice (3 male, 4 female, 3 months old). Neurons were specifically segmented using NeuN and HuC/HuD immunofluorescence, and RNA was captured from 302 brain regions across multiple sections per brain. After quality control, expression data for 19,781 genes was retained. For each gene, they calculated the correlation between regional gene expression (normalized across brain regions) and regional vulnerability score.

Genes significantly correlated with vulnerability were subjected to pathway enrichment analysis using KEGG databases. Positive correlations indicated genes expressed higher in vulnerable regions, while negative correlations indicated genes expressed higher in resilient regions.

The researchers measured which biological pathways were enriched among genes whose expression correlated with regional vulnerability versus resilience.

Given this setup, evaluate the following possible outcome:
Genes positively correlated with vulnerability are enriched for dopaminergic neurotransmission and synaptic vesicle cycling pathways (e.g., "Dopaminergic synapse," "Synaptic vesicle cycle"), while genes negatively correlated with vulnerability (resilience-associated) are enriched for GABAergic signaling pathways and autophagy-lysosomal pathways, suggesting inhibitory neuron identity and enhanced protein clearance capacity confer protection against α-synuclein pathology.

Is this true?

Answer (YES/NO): NO